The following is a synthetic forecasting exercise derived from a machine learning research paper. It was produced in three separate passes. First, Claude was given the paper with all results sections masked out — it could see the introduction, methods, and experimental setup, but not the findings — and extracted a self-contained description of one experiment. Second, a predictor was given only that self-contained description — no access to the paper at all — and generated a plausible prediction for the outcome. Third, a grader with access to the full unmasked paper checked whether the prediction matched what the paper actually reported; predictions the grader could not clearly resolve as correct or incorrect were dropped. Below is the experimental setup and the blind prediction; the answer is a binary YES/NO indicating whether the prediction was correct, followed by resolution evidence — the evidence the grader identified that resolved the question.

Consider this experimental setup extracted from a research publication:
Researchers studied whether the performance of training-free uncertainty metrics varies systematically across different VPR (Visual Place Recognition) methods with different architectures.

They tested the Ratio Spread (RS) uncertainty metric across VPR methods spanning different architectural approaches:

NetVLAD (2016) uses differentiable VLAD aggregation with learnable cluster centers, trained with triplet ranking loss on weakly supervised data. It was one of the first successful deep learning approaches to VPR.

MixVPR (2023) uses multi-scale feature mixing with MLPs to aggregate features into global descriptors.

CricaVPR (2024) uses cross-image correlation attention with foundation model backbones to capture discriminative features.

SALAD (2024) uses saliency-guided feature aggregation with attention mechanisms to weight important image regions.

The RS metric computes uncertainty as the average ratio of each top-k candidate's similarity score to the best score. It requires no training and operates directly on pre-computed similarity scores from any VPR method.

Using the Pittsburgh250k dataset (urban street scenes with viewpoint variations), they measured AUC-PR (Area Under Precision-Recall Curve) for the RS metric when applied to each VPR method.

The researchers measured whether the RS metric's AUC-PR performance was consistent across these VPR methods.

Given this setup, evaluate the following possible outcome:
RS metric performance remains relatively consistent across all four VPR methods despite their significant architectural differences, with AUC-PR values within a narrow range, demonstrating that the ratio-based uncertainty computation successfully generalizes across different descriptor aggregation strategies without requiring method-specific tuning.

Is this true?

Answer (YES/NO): NO